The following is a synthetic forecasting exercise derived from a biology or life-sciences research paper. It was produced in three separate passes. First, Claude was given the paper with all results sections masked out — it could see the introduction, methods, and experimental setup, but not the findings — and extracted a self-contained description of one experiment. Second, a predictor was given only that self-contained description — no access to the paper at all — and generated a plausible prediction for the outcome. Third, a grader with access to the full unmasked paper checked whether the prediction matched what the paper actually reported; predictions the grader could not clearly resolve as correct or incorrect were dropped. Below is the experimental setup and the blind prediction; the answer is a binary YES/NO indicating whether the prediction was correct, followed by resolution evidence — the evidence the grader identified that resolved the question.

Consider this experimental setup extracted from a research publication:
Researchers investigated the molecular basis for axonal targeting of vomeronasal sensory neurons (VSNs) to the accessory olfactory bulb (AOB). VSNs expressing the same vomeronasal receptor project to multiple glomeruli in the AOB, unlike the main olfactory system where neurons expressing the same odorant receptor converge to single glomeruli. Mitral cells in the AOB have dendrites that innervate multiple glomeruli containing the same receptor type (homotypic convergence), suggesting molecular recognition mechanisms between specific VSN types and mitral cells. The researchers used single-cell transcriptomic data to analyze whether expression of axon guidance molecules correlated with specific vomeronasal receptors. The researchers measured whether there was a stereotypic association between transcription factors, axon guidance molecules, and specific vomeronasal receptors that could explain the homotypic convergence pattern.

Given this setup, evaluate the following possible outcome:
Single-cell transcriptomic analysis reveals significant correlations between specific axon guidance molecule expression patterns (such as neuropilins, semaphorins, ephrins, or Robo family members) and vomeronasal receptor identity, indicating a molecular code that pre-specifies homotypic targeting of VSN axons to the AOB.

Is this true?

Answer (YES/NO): YES